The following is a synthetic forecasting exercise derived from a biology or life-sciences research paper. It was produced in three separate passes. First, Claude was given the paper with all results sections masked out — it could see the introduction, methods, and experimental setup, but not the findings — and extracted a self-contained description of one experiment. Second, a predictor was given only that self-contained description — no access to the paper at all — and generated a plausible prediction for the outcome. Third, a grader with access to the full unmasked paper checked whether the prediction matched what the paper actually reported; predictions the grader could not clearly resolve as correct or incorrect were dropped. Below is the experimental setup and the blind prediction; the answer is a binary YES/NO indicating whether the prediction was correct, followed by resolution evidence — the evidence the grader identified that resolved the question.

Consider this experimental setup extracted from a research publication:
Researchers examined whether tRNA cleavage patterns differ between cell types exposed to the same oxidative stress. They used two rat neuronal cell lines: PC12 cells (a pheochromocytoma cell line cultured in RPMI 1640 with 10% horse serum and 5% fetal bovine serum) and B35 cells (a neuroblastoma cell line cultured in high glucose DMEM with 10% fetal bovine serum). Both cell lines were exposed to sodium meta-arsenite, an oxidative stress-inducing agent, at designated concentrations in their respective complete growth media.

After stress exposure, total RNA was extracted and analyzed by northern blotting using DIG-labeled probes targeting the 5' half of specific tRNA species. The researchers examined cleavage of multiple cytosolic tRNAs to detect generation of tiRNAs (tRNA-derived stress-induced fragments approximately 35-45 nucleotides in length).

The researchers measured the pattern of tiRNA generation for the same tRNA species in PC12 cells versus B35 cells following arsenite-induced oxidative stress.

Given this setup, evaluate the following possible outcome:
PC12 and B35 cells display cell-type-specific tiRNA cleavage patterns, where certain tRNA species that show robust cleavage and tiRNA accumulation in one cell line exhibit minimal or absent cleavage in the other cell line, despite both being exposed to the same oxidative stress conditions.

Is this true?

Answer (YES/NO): YES